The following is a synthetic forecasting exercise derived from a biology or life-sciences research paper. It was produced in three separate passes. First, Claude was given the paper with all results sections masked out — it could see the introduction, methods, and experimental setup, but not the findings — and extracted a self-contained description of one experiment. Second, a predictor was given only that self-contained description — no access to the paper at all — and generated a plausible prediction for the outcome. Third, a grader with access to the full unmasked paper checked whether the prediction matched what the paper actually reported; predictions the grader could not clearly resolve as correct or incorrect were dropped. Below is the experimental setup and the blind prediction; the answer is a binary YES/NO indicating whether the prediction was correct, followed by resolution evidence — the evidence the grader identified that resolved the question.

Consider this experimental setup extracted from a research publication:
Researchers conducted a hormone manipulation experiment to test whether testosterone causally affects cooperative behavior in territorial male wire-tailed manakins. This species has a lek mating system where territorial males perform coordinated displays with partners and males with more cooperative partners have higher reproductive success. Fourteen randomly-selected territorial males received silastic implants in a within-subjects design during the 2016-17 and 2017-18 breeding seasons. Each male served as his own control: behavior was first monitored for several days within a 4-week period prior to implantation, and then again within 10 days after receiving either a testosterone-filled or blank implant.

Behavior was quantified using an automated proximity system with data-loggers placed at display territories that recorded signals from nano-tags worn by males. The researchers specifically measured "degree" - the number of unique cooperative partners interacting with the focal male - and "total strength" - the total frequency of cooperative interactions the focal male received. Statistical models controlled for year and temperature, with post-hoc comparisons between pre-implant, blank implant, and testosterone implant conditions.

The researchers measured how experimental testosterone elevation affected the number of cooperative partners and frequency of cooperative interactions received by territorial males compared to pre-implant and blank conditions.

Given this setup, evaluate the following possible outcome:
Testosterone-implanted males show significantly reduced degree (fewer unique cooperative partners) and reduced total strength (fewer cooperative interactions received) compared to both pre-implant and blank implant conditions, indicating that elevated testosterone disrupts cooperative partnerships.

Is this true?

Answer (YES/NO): YES